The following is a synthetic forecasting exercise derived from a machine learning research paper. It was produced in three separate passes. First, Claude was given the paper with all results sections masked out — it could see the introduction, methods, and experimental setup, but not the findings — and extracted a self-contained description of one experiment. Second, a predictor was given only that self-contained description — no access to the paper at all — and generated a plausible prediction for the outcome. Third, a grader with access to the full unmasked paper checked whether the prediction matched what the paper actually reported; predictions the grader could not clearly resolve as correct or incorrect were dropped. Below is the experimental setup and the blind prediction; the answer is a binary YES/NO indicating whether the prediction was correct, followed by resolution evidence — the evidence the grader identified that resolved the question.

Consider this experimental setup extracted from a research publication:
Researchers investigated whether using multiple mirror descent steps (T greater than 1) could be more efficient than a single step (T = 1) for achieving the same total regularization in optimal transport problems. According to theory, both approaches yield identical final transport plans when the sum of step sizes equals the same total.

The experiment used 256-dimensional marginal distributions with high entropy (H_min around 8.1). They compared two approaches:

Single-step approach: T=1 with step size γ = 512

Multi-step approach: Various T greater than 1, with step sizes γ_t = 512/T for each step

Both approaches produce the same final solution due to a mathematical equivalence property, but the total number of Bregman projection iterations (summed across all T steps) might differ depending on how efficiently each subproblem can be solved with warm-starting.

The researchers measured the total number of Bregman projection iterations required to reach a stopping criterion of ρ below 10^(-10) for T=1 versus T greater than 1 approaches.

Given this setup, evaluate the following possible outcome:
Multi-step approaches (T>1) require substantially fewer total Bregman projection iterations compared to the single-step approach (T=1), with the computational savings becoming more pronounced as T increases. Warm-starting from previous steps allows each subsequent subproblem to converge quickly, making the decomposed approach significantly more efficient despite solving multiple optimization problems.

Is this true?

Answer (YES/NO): NO